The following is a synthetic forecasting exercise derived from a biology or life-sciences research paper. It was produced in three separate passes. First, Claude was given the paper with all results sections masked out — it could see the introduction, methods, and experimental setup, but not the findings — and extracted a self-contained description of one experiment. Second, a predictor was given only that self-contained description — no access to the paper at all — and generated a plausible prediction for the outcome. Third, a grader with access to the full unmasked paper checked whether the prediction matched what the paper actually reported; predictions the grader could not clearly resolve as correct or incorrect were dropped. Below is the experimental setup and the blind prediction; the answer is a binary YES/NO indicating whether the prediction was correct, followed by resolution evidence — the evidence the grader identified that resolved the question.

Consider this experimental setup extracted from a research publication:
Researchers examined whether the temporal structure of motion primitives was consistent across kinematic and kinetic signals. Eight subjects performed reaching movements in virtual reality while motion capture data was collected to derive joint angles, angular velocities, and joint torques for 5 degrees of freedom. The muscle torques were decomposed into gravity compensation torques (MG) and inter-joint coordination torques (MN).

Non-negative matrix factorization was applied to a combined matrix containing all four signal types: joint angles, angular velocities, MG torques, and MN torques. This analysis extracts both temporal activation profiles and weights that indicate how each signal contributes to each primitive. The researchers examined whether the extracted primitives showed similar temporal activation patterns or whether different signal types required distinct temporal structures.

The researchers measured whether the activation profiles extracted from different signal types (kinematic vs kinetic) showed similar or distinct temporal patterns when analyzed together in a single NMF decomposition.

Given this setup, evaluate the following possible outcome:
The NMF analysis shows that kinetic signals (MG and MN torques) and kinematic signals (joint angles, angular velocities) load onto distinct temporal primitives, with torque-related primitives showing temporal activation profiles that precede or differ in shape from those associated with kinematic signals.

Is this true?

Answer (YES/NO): NO